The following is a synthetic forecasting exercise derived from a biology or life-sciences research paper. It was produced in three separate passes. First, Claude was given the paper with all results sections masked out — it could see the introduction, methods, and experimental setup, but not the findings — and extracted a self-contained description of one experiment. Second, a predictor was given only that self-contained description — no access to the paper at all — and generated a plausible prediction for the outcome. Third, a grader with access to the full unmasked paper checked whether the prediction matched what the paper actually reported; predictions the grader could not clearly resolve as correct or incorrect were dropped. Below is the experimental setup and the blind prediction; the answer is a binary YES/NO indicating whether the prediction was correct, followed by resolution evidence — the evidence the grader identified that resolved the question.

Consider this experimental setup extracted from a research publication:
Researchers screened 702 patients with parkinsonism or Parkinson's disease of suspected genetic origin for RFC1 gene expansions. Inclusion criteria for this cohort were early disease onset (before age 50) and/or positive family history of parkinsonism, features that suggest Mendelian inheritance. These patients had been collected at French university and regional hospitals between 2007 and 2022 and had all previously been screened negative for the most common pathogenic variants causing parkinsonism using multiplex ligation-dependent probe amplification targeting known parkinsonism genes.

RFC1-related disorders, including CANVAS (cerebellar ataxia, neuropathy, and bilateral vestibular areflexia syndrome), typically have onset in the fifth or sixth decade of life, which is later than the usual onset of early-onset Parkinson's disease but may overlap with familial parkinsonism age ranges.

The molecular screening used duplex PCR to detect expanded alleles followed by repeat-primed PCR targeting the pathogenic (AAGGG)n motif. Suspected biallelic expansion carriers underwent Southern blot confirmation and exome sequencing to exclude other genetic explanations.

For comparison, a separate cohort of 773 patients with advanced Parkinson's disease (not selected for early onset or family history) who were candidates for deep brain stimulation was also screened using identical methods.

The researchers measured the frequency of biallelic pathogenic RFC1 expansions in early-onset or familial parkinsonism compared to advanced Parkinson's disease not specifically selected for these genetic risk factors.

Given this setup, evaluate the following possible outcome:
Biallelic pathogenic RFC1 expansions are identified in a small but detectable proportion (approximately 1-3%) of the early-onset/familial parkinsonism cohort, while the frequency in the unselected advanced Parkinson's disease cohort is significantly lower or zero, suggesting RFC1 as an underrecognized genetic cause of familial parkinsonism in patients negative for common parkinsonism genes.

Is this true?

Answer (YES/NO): NO